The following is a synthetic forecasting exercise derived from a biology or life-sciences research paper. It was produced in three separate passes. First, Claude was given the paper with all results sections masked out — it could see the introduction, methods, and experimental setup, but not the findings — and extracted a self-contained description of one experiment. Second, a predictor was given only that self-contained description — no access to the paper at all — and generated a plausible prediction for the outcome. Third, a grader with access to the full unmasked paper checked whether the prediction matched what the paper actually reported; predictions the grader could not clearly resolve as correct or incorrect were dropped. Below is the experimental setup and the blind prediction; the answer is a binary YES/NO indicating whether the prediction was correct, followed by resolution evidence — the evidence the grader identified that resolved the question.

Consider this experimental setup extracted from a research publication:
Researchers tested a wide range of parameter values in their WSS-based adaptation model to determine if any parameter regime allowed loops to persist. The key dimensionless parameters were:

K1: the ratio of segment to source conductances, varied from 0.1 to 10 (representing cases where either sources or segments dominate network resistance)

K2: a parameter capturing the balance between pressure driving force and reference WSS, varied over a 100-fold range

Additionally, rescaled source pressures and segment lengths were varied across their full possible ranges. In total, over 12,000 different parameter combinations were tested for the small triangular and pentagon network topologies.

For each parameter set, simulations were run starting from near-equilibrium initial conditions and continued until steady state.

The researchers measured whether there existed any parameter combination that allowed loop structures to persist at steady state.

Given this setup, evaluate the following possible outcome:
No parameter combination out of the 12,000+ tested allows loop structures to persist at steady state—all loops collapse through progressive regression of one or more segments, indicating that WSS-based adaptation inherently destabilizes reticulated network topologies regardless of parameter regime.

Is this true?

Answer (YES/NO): YES